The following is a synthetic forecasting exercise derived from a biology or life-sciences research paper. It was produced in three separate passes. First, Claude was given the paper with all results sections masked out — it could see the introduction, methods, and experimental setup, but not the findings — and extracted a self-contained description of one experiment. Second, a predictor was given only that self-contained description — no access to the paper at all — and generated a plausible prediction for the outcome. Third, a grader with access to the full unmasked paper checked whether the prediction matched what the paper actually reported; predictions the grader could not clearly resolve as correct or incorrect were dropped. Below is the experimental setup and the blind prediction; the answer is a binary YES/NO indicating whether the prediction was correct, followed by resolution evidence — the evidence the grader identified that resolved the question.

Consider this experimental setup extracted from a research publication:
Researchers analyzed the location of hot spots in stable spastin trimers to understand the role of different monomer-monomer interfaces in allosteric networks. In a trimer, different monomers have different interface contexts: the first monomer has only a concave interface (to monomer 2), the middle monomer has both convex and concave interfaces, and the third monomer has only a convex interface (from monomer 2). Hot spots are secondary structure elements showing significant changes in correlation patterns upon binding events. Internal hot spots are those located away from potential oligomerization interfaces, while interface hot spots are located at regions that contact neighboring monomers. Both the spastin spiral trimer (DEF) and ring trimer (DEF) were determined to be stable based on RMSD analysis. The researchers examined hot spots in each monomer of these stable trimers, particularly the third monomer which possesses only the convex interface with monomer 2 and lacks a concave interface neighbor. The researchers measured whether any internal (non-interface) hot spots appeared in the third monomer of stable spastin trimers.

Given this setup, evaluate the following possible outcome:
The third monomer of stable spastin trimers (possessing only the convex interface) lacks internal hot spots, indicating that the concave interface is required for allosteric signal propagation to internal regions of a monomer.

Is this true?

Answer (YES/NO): NO